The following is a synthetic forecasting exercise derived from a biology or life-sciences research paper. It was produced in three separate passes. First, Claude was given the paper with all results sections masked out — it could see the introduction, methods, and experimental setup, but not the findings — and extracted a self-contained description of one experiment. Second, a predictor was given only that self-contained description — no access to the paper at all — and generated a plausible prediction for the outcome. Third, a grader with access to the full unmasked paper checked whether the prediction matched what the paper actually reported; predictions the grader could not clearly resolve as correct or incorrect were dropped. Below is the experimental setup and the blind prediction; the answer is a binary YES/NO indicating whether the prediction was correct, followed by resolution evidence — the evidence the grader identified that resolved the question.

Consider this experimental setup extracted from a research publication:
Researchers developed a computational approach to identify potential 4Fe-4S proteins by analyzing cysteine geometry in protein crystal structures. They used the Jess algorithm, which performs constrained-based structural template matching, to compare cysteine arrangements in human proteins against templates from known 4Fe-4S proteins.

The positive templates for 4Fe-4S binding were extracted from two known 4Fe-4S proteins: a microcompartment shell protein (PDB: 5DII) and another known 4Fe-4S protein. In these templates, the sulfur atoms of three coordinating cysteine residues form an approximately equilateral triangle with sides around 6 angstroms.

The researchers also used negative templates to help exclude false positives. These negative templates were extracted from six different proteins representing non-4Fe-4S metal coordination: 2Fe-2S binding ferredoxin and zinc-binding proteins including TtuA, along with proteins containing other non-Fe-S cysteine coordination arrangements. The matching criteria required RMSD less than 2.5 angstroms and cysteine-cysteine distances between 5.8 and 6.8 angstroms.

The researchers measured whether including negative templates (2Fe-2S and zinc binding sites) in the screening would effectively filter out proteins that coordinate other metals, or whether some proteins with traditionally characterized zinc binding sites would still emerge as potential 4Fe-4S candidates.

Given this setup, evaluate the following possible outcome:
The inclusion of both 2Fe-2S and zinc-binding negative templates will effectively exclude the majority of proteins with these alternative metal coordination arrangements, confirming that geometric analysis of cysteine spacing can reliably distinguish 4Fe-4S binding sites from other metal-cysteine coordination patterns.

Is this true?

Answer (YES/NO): NO